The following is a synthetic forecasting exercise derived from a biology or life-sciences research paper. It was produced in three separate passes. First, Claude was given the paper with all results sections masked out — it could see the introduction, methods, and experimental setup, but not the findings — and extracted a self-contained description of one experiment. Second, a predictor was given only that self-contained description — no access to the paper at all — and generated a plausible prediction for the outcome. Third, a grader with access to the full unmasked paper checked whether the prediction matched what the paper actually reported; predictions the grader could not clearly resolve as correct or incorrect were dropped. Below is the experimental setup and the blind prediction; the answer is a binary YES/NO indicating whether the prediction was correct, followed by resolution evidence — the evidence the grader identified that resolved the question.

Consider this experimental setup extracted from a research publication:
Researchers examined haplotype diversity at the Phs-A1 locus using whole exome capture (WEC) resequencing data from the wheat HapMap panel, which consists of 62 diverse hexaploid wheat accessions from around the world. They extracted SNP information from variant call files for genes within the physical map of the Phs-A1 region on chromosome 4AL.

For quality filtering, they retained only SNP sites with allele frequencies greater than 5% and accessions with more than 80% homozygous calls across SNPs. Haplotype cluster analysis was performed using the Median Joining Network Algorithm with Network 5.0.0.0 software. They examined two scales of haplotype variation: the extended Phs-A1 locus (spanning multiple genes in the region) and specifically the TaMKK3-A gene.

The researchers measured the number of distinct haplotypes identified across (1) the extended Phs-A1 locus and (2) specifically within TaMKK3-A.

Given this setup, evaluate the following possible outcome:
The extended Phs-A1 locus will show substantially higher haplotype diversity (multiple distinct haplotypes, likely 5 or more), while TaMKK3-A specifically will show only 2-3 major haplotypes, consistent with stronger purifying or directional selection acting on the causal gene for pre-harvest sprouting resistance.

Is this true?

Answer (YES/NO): NO